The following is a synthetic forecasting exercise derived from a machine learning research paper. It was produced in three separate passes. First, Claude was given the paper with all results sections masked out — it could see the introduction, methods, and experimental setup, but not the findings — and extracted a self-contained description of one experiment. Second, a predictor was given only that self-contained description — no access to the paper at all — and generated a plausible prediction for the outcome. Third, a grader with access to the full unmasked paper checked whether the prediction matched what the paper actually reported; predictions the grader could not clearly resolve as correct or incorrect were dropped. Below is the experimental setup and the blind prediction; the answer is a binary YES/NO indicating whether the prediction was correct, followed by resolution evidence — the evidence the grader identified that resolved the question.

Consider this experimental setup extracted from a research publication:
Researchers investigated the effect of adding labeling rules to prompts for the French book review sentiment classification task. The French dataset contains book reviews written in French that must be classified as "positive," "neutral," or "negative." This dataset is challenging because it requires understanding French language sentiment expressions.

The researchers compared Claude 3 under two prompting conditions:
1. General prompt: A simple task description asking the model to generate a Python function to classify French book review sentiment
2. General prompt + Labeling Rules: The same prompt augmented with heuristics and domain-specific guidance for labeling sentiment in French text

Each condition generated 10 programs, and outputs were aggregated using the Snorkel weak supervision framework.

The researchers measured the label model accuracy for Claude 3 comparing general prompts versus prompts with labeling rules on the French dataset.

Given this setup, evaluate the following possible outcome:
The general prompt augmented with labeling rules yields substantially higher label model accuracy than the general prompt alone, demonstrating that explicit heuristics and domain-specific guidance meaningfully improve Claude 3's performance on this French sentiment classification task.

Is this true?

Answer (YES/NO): NO